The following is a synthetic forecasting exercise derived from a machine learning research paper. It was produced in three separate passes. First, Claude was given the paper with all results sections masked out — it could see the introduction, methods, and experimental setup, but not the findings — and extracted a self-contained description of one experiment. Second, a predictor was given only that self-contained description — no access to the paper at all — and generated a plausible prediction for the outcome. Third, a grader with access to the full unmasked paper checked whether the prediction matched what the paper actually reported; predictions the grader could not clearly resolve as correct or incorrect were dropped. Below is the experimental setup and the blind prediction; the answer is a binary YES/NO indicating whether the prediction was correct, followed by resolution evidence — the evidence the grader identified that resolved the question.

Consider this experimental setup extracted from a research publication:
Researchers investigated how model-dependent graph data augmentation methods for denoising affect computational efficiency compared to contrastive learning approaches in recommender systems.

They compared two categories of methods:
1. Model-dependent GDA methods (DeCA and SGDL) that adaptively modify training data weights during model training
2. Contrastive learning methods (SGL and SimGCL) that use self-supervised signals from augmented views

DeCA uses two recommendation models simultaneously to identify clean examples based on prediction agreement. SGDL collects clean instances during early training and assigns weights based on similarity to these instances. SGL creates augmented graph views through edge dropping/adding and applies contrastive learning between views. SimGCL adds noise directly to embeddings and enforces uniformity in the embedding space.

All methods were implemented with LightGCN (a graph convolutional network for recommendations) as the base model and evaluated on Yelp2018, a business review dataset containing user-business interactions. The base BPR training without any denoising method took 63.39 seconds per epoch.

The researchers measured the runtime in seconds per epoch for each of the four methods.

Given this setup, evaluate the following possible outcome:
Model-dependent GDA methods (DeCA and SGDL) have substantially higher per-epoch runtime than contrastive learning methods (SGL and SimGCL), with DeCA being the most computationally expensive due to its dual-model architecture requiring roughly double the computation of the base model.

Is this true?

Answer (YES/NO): NO